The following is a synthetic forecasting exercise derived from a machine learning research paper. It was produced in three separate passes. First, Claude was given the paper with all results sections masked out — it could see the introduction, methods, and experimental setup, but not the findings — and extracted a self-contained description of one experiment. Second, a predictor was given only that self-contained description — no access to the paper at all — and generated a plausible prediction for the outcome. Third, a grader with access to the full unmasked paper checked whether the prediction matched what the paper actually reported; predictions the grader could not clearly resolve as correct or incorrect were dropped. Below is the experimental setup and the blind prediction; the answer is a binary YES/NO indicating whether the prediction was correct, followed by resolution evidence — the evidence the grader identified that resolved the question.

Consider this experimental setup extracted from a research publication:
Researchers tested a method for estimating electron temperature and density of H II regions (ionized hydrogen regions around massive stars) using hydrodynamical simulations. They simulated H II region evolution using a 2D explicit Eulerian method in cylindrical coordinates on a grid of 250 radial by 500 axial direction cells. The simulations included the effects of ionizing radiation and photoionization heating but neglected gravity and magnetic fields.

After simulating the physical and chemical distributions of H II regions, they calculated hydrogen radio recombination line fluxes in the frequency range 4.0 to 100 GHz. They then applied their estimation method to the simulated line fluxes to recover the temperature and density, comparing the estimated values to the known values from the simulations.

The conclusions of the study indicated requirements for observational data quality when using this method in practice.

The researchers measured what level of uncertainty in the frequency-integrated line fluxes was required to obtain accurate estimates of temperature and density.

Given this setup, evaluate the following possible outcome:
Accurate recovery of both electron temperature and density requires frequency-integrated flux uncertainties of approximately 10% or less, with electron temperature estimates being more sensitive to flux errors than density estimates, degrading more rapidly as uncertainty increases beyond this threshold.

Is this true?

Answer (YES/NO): NO